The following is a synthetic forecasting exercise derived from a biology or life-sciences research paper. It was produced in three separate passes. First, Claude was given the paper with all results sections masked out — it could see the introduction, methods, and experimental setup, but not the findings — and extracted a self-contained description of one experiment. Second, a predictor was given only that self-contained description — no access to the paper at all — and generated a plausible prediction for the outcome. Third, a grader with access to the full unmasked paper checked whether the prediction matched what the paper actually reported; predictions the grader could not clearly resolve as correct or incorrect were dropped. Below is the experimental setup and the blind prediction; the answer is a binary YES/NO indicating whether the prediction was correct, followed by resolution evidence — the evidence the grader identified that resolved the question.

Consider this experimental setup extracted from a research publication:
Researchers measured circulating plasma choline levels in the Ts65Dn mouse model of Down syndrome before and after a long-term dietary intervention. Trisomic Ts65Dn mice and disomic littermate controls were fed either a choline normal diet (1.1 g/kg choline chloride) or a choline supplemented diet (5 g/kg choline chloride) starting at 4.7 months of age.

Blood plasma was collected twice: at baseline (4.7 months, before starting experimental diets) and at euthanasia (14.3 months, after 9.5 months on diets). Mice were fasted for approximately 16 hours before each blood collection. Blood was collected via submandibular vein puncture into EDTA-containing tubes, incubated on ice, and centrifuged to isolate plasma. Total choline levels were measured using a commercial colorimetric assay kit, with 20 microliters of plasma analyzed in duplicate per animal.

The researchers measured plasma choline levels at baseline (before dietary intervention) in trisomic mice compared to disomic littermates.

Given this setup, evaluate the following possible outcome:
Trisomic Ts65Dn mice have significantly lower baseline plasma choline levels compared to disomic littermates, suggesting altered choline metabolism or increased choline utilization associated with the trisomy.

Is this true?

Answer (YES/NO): NO